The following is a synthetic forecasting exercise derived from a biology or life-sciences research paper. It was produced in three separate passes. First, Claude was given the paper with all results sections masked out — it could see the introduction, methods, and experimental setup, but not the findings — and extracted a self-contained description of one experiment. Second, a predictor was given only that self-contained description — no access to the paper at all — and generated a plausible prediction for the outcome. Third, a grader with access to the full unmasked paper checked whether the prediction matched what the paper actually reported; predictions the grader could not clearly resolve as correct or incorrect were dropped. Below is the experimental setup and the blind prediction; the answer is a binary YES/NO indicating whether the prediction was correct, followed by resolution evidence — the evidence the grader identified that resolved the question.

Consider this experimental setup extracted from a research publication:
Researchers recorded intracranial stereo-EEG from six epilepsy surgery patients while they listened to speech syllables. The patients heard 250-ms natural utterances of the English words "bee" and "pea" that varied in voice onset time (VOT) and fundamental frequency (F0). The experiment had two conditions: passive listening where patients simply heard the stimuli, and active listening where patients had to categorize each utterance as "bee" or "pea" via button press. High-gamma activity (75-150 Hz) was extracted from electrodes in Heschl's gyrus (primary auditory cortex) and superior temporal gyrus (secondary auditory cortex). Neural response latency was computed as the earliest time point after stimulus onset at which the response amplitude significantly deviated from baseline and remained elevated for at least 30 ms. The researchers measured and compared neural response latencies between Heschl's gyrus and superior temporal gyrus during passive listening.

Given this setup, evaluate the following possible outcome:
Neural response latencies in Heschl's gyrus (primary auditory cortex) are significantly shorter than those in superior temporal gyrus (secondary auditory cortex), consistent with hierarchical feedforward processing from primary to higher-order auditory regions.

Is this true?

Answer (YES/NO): YES